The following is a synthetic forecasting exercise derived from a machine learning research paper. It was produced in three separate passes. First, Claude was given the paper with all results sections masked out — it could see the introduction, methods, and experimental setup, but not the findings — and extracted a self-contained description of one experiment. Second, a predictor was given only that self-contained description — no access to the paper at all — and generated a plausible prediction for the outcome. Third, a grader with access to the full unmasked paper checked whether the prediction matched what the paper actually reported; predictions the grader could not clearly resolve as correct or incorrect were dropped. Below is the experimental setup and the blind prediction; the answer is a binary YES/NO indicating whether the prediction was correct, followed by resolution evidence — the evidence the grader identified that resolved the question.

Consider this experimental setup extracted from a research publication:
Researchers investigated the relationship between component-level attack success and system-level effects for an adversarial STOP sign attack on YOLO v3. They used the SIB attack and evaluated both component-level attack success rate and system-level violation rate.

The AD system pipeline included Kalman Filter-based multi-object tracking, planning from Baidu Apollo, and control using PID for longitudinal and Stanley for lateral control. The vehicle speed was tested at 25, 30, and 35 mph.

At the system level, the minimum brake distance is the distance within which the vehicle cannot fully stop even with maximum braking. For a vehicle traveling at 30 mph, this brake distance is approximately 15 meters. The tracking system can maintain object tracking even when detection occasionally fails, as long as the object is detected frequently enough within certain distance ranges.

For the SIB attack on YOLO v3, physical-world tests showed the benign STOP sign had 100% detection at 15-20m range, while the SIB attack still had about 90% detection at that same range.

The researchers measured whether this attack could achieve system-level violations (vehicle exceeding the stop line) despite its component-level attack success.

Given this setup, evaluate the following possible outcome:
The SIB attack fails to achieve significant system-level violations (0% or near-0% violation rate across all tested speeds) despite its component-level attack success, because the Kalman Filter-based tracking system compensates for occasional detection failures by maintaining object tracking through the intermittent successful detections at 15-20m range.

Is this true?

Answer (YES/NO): YES